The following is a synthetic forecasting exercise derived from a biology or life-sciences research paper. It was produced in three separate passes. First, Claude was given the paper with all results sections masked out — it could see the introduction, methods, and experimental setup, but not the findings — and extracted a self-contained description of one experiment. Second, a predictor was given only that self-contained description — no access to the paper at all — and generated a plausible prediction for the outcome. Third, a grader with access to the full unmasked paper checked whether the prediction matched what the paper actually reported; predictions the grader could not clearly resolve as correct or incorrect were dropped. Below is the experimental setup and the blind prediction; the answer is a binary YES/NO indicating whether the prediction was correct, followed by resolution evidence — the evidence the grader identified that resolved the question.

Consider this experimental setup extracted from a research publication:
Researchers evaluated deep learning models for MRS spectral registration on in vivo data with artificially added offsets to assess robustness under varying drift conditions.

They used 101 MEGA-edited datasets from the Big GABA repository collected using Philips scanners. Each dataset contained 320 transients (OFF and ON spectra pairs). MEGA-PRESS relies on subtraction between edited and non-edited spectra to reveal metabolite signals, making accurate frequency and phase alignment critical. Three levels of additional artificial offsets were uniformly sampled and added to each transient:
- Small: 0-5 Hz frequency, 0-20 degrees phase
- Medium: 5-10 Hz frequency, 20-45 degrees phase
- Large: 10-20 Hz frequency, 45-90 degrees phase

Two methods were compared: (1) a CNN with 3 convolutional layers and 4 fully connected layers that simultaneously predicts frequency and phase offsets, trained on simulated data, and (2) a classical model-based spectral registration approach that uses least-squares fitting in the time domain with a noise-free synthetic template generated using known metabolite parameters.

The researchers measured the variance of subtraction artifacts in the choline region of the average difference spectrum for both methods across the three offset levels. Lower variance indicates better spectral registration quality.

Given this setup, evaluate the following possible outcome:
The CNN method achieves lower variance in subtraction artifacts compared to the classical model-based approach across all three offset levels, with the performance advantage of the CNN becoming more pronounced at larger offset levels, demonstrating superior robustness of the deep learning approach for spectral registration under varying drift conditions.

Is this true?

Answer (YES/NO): NO